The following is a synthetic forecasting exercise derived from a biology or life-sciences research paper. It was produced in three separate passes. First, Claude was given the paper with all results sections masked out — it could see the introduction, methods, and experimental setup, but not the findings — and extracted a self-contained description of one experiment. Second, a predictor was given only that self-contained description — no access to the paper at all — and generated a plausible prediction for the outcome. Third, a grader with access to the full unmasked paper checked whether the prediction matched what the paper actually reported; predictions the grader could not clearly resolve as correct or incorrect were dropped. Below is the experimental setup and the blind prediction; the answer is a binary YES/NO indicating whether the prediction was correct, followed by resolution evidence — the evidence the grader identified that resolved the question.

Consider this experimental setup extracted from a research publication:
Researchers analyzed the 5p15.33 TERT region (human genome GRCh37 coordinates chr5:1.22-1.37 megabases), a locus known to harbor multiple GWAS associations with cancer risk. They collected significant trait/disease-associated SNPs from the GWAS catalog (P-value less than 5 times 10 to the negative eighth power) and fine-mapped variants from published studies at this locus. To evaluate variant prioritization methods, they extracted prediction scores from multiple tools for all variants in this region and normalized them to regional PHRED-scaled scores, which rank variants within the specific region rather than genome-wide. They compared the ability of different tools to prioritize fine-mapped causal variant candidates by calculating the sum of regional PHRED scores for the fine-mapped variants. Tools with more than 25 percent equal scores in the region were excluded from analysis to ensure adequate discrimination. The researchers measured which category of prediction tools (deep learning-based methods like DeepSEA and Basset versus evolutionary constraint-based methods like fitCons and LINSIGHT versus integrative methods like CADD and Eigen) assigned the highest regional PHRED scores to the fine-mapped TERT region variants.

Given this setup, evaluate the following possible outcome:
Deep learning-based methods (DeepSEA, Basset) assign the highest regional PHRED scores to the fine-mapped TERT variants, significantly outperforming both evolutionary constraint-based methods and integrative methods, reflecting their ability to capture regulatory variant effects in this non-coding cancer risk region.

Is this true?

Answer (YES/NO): NO